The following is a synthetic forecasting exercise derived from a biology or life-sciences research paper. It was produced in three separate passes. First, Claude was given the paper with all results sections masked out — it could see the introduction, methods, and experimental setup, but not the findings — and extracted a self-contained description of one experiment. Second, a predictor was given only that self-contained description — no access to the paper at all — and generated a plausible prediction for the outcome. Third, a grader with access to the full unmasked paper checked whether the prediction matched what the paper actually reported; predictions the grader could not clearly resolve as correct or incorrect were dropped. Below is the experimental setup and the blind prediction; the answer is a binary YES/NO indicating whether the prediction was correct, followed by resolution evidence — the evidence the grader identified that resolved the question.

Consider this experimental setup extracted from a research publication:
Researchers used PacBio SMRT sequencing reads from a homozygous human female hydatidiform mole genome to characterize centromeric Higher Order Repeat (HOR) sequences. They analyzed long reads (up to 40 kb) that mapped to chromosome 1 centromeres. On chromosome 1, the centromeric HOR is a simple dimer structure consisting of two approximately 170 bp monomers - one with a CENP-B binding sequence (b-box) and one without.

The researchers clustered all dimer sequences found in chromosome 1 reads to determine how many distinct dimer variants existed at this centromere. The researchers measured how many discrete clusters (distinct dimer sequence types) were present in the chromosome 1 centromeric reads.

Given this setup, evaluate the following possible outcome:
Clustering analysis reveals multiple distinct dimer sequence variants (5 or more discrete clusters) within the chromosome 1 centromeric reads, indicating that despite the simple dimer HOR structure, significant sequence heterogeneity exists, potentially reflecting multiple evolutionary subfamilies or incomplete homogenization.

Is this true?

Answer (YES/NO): NO